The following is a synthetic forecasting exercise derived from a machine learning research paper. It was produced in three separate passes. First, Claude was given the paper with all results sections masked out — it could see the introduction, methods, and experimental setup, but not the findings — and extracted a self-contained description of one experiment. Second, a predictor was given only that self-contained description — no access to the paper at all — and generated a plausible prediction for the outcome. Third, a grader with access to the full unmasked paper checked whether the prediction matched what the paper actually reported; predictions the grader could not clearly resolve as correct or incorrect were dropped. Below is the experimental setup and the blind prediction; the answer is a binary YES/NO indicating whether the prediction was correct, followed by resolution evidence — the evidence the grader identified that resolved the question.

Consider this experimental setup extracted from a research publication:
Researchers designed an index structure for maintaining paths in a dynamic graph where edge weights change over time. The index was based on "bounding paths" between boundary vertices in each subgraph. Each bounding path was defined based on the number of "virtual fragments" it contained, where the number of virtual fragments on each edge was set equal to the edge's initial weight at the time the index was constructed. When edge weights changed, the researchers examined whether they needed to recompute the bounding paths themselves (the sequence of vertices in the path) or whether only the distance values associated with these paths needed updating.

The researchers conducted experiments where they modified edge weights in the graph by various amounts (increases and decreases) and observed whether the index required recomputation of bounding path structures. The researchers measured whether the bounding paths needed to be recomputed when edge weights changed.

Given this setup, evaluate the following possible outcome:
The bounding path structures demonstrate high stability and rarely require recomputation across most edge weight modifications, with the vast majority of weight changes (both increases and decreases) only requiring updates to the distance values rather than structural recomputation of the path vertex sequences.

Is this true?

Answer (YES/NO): YES